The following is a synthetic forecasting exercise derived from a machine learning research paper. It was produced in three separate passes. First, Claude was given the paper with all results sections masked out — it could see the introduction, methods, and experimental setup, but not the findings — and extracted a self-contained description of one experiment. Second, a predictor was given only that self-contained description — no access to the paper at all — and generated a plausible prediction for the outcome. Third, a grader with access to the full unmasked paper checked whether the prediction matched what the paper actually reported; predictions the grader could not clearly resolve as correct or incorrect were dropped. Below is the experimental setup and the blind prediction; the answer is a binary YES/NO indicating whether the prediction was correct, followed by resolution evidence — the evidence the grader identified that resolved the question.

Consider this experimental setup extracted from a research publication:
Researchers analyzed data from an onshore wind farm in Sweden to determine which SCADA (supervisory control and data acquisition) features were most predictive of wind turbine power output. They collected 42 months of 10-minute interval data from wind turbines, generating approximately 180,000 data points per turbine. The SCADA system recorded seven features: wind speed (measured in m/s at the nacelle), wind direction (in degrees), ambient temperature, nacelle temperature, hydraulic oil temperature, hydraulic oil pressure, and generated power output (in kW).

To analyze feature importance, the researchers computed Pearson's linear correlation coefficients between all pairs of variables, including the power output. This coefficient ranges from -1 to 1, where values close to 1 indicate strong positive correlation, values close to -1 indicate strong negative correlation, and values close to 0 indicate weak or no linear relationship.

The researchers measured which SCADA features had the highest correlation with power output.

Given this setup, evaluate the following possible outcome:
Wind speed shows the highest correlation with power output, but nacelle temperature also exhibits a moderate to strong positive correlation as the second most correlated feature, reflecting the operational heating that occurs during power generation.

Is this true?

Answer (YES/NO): NO